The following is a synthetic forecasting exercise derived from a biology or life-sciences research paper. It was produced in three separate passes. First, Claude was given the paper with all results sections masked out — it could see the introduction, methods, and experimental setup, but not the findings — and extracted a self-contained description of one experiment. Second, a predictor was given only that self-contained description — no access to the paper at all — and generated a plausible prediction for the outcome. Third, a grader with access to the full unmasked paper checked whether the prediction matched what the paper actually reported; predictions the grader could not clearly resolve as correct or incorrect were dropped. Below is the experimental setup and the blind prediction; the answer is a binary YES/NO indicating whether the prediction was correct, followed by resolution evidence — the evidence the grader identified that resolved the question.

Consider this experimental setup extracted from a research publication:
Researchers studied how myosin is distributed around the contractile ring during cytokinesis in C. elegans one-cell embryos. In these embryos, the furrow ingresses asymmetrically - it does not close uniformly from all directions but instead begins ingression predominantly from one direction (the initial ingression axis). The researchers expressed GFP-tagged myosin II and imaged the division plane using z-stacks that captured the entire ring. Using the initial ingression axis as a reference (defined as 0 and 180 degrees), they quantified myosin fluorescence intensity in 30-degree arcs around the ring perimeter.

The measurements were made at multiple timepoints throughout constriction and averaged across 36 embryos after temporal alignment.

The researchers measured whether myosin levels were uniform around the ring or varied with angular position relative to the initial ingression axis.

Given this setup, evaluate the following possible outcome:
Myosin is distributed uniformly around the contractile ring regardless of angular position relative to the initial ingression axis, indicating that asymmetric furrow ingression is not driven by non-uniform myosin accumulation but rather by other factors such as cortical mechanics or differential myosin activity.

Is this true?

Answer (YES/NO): NO